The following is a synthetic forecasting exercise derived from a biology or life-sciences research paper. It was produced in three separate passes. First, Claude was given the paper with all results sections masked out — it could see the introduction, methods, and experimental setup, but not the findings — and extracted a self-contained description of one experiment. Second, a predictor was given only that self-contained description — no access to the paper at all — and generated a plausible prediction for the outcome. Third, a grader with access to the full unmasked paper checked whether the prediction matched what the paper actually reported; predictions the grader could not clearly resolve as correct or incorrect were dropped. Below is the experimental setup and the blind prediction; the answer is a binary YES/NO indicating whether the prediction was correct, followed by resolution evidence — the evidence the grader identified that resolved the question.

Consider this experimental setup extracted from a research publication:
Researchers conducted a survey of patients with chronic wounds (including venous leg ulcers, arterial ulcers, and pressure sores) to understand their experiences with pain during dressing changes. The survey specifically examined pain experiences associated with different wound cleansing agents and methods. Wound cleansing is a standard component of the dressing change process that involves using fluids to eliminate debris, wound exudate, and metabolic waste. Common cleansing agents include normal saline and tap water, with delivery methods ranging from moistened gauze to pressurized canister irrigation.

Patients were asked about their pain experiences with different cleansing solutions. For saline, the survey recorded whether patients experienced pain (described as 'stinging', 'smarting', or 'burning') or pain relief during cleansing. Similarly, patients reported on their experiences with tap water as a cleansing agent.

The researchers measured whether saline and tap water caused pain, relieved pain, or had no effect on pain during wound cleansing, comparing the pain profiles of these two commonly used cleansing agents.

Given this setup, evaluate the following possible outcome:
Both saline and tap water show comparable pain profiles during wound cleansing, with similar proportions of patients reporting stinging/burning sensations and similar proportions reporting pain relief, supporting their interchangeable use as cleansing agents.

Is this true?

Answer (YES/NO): NO